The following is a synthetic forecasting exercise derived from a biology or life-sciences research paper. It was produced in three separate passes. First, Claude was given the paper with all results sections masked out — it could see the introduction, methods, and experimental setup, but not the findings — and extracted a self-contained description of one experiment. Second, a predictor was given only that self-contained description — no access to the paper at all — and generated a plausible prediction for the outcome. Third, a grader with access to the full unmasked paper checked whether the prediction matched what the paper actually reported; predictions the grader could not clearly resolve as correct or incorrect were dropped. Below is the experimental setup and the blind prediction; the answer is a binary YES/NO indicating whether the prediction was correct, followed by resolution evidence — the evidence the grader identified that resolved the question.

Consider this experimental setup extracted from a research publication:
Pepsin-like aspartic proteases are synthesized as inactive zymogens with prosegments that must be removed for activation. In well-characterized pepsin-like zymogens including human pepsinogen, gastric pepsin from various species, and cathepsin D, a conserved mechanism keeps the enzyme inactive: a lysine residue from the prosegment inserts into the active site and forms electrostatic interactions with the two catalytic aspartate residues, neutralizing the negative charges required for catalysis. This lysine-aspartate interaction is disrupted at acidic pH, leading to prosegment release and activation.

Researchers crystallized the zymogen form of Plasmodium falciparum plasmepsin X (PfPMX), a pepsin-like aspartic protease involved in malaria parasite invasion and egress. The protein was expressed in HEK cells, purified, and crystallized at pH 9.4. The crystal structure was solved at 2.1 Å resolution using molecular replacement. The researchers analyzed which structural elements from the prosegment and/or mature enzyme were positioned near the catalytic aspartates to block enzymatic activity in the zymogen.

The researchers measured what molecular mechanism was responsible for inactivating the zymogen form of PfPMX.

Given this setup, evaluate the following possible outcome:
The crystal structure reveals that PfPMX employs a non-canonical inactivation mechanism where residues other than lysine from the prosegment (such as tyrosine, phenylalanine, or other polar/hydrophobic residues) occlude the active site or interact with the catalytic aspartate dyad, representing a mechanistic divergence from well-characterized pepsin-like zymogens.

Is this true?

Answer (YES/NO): NO